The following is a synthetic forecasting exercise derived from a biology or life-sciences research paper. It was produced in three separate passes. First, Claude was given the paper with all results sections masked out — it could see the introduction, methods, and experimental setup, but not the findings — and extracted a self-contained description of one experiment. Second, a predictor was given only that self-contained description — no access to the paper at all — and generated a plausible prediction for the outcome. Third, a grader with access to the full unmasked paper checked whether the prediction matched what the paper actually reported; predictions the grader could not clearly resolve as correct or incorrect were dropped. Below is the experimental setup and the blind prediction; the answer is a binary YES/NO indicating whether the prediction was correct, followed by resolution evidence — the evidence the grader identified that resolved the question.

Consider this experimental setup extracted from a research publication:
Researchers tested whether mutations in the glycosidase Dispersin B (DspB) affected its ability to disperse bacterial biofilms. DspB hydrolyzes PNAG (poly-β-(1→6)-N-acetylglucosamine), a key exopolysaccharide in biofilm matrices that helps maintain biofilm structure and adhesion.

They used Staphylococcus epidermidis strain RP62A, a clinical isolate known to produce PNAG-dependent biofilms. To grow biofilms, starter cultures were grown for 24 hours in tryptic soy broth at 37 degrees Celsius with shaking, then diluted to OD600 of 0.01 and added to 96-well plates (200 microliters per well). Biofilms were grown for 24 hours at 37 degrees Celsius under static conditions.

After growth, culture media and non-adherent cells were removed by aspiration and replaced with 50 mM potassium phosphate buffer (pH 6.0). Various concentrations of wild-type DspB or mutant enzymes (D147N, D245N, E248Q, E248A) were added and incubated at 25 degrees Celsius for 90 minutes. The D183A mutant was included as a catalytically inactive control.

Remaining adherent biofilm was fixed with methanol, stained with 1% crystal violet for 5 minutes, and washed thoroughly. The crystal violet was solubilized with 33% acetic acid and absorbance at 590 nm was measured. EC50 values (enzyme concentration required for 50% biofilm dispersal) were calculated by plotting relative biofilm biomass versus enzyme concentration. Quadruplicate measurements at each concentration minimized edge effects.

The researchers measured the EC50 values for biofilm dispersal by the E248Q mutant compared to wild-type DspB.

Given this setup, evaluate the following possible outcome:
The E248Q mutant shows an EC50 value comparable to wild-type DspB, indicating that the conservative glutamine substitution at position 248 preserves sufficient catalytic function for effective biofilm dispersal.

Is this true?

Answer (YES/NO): NO